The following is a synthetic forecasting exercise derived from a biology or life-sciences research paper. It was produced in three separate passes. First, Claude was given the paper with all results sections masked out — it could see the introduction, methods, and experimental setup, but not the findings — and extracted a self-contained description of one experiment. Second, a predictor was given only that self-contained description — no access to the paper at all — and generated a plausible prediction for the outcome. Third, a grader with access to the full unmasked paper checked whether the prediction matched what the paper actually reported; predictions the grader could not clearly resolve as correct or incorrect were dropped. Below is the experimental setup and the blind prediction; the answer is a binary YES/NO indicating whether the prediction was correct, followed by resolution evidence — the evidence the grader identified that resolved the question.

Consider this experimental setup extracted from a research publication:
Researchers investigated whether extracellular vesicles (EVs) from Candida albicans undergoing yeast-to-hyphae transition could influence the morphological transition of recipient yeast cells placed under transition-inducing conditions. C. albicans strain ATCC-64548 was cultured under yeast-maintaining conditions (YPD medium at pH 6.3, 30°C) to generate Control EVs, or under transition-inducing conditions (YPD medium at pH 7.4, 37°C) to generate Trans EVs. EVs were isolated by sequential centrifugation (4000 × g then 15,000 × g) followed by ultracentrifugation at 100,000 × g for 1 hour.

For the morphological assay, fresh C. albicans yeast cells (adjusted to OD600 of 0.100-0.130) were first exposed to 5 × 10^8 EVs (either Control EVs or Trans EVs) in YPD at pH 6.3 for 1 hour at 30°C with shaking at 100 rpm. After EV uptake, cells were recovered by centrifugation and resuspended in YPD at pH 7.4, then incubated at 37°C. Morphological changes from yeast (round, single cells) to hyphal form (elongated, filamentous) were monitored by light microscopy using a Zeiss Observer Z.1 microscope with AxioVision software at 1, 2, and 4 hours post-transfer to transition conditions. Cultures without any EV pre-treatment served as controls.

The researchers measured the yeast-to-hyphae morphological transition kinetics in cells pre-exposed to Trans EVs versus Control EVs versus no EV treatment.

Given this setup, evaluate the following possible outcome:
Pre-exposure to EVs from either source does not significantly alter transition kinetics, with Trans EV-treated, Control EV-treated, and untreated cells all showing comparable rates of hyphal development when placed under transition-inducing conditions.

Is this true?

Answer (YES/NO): NO